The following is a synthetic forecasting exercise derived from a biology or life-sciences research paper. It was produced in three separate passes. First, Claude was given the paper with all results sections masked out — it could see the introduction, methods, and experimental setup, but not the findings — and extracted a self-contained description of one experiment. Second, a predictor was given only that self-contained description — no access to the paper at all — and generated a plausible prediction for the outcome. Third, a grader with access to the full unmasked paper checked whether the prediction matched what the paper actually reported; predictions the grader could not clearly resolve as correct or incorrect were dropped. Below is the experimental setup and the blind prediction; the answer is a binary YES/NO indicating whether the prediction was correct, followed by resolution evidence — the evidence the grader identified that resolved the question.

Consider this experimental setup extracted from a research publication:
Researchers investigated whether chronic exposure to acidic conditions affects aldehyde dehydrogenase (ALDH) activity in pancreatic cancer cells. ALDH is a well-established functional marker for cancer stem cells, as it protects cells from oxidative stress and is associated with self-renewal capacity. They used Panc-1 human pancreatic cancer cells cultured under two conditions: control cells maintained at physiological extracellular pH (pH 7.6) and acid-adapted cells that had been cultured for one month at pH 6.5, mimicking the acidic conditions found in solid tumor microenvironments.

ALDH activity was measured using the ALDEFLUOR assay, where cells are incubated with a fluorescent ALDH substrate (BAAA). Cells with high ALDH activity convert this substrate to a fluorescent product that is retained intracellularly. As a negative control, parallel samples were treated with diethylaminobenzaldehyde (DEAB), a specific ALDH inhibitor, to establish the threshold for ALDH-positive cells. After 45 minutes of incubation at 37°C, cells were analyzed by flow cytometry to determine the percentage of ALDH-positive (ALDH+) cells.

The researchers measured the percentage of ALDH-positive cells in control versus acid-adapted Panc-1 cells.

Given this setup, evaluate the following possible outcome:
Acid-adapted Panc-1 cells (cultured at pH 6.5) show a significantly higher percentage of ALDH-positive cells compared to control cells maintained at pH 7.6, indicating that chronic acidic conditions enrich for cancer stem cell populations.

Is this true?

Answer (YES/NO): YES